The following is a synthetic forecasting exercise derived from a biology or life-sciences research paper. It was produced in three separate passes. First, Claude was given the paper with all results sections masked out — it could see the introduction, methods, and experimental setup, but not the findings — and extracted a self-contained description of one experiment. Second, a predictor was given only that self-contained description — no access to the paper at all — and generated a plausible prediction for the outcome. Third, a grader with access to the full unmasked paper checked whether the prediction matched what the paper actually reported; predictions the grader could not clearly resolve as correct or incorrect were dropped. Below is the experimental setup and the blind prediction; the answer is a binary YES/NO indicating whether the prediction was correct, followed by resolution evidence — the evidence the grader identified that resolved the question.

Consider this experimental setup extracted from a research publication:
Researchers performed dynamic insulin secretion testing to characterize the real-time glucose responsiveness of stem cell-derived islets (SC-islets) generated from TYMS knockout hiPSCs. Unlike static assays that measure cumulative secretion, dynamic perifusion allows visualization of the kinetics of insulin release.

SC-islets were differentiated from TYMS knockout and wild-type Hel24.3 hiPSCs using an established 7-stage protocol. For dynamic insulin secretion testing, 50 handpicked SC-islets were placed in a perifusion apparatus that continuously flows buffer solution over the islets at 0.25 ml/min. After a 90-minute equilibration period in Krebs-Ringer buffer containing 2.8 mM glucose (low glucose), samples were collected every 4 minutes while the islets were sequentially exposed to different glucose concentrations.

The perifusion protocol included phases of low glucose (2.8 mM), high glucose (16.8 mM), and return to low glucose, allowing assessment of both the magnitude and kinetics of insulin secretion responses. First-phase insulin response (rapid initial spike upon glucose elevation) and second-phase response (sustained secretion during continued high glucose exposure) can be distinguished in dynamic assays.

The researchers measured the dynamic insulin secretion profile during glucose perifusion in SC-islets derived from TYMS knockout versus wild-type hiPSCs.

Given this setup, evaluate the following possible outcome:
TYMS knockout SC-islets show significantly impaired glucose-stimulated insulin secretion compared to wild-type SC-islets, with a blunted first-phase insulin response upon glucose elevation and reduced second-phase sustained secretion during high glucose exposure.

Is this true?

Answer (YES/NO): NO